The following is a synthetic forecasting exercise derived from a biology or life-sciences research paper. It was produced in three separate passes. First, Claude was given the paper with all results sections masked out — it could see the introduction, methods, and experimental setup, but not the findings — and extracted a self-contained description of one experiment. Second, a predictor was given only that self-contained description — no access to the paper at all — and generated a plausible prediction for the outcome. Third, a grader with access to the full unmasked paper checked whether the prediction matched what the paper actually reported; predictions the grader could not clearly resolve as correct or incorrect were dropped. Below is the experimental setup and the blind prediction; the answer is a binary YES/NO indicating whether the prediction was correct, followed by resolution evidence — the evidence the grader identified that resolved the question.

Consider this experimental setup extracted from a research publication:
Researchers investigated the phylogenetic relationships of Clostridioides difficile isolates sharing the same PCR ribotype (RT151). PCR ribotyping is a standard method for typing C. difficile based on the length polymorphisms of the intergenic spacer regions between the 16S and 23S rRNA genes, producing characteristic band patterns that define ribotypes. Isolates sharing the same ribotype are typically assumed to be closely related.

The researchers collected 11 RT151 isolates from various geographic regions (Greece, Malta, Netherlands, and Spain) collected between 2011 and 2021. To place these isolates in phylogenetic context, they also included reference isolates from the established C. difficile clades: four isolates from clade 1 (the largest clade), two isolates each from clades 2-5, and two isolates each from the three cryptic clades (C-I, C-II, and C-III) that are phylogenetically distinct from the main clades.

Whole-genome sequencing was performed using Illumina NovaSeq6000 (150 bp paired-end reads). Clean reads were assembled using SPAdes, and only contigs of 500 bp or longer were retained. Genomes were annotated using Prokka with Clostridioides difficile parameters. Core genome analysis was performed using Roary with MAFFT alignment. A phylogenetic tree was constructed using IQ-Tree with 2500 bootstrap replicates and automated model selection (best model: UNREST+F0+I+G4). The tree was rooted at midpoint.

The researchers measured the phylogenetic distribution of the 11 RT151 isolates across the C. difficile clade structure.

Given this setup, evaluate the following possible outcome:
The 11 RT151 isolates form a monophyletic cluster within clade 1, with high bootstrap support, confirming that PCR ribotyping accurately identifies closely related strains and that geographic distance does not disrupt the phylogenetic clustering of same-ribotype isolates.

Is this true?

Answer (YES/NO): NO